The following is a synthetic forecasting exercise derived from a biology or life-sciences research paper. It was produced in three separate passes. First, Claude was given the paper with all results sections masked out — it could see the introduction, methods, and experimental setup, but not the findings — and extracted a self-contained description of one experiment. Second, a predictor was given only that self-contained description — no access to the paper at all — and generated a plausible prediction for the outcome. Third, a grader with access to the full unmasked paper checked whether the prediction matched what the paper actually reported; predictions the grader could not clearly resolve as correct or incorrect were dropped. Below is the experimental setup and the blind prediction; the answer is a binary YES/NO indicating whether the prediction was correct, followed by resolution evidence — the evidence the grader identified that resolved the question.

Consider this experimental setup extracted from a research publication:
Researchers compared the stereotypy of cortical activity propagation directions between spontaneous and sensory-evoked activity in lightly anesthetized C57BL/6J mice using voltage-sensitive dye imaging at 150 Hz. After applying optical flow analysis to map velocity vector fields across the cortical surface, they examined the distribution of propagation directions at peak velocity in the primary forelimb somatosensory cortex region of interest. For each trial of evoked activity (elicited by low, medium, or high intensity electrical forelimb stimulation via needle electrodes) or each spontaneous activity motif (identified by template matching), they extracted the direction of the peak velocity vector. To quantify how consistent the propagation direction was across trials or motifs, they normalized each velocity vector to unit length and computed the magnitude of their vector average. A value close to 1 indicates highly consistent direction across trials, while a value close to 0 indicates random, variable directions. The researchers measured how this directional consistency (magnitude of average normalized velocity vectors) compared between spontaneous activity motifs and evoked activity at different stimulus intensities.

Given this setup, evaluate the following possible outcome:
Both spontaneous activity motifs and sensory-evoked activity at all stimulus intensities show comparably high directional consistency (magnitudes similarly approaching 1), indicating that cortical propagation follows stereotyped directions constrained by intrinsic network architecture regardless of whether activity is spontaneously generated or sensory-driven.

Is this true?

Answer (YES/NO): NO